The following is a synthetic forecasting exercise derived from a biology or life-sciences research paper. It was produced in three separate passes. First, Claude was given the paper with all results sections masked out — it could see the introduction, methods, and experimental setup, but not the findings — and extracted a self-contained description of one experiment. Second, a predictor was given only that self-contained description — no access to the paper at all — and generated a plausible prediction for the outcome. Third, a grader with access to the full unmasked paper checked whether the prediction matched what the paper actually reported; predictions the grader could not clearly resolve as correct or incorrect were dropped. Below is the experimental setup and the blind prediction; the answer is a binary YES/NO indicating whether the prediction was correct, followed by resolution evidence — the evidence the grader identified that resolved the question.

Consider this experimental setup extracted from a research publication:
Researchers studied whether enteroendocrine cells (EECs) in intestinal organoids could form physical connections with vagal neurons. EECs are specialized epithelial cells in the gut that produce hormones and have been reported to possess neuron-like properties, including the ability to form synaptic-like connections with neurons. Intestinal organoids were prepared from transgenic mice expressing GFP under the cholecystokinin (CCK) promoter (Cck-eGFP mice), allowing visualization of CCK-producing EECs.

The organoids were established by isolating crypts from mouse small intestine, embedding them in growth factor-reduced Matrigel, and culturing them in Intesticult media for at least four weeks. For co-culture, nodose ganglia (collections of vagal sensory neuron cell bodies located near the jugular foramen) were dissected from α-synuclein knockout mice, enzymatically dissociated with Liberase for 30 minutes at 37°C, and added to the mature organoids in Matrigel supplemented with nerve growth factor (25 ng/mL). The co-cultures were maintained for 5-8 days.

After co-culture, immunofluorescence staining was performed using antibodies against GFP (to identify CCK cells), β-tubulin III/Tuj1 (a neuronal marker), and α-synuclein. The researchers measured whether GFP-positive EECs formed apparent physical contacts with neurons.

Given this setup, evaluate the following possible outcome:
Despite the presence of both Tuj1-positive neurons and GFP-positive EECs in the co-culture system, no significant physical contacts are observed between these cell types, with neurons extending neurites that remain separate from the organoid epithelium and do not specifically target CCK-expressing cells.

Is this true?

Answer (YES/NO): NO